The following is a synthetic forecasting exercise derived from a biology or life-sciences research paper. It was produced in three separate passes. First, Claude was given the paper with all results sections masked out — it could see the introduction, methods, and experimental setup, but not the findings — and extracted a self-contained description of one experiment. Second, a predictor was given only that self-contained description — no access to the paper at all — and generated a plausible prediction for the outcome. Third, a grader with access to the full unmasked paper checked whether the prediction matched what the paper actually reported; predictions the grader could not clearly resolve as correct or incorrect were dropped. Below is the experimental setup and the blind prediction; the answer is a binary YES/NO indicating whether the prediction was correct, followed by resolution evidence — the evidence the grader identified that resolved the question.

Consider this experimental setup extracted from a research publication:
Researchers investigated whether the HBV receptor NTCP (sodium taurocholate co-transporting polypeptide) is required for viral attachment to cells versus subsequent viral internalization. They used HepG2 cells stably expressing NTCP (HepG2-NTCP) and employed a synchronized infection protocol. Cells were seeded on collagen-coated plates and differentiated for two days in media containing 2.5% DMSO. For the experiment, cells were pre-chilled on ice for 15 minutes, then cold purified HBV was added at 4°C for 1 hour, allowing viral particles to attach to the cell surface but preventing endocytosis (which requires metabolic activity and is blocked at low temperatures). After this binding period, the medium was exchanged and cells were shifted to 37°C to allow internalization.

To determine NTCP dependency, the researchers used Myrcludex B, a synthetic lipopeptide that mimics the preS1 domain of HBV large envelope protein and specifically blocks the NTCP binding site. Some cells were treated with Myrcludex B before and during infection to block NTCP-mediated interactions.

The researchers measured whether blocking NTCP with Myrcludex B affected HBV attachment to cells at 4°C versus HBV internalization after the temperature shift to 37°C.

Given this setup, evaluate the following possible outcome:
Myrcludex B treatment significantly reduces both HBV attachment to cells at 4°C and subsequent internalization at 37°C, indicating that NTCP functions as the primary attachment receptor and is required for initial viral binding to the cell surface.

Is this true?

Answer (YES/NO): NO